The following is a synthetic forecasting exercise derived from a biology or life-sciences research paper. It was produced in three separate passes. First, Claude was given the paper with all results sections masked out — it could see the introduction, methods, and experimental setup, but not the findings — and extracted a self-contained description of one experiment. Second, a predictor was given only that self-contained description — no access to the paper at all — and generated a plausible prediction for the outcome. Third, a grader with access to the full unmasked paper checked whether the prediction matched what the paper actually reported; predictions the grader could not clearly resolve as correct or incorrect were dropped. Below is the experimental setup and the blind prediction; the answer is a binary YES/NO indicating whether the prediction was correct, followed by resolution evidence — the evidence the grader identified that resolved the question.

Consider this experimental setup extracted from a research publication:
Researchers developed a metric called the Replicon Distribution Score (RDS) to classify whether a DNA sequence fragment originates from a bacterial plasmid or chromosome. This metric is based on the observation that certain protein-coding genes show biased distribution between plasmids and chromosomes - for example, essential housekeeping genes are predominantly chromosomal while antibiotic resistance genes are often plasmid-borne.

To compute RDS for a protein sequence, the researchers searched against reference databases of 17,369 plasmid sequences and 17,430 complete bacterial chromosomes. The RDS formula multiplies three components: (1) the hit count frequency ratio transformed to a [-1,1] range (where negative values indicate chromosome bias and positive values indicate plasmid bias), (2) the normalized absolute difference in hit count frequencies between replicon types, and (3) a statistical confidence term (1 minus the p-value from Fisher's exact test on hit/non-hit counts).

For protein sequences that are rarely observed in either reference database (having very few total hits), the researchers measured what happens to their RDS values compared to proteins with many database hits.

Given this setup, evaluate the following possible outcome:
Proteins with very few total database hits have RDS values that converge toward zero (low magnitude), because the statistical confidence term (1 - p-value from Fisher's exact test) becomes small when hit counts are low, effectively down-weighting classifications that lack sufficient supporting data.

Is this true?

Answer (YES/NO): YES